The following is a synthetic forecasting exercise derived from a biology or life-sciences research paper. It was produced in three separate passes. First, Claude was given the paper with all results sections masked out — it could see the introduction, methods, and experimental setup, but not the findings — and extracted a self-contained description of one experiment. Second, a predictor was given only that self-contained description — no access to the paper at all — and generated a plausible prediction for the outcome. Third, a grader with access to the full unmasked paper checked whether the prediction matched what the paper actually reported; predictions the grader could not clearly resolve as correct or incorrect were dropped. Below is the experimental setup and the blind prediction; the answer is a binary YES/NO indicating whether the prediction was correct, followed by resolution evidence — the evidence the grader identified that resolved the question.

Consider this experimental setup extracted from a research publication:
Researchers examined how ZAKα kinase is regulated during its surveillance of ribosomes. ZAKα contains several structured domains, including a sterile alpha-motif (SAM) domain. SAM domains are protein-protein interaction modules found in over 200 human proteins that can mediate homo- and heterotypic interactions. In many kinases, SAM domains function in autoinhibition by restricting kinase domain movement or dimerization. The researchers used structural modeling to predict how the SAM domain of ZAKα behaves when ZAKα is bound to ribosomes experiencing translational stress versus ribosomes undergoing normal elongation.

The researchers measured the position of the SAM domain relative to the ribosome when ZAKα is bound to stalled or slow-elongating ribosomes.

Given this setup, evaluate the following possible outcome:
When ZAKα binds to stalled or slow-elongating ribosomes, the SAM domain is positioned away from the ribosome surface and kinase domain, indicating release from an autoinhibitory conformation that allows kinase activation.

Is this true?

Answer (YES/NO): NO